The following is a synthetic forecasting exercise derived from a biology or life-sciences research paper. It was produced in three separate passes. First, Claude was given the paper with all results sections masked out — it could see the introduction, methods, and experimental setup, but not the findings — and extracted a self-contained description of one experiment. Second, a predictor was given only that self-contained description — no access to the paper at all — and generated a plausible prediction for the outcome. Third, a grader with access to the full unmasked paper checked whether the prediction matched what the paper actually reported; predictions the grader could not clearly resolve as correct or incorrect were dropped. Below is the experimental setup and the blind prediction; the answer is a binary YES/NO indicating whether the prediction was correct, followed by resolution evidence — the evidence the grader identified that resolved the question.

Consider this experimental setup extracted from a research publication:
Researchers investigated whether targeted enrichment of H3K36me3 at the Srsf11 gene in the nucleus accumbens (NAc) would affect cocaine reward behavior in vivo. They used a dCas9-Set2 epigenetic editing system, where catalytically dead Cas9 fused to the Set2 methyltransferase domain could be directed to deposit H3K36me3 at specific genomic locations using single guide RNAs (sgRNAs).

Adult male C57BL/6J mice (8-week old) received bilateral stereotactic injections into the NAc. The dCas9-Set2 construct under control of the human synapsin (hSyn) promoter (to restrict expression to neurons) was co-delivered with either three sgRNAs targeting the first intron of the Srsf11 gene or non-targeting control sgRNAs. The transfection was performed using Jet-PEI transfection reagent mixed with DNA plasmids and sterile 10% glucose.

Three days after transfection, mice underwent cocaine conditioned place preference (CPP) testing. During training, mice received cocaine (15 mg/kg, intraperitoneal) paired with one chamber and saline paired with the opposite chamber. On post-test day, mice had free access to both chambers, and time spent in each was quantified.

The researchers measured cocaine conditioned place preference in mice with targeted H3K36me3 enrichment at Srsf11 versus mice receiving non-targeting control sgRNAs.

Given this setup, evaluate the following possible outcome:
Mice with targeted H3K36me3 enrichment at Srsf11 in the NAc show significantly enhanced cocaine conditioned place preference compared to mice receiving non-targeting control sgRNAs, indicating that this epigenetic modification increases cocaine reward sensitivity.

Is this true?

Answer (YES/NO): YES